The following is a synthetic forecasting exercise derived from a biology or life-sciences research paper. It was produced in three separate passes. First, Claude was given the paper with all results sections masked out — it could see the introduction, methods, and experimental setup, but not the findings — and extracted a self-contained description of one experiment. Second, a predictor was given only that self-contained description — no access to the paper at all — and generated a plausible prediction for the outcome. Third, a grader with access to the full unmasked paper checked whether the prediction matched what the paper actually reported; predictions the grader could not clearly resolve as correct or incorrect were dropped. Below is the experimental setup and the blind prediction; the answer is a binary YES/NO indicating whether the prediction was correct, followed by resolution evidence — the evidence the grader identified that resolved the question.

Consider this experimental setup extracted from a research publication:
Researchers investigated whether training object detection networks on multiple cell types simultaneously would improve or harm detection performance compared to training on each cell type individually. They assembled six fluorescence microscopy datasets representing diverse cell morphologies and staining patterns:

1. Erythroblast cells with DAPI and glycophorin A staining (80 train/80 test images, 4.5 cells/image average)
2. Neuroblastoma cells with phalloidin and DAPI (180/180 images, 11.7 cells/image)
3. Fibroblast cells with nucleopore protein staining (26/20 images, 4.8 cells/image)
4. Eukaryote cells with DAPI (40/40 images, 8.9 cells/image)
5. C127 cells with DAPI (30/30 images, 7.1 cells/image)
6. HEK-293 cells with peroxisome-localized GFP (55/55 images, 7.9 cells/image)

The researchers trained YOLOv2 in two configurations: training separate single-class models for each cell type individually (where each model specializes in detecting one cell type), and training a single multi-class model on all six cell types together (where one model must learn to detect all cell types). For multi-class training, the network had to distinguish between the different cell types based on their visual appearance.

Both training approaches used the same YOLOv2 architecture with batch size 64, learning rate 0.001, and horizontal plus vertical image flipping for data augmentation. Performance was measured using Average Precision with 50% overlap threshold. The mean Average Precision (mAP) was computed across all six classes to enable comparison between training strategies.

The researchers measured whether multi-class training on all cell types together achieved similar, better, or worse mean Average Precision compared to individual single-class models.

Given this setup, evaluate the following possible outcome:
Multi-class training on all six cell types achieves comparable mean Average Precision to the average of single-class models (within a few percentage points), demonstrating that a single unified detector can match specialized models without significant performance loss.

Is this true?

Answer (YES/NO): YES